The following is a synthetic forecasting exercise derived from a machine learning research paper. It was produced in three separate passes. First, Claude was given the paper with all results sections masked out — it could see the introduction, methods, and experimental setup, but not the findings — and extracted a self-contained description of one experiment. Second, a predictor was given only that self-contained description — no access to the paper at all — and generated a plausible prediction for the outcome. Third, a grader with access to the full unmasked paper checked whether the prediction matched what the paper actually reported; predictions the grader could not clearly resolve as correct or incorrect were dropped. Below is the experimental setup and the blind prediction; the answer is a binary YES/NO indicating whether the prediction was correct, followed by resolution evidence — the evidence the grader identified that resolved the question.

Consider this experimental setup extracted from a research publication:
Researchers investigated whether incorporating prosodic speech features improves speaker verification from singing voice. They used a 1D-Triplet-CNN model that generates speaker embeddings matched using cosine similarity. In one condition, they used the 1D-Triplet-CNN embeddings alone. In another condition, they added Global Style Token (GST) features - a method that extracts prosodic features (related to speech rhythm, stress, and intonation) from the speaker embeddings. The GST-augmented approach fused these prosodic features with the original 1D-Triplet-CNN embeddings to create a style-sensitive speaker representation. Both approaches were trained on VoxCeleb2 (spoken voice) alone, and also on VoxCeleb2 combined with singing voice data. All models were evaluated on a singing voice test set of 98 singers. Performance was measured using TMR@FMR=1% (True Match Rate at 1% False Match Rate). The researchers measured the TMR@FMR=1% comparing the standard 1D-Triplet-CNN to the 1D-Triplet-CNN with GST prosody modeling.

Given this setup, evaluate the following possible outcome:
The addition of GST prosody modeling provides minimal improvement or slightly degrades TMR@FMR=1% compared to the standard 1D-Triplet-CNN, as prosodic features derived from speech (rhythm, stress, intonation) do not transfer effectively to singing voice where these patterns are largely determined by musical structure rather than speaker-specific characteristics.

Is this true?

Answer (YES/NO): NO